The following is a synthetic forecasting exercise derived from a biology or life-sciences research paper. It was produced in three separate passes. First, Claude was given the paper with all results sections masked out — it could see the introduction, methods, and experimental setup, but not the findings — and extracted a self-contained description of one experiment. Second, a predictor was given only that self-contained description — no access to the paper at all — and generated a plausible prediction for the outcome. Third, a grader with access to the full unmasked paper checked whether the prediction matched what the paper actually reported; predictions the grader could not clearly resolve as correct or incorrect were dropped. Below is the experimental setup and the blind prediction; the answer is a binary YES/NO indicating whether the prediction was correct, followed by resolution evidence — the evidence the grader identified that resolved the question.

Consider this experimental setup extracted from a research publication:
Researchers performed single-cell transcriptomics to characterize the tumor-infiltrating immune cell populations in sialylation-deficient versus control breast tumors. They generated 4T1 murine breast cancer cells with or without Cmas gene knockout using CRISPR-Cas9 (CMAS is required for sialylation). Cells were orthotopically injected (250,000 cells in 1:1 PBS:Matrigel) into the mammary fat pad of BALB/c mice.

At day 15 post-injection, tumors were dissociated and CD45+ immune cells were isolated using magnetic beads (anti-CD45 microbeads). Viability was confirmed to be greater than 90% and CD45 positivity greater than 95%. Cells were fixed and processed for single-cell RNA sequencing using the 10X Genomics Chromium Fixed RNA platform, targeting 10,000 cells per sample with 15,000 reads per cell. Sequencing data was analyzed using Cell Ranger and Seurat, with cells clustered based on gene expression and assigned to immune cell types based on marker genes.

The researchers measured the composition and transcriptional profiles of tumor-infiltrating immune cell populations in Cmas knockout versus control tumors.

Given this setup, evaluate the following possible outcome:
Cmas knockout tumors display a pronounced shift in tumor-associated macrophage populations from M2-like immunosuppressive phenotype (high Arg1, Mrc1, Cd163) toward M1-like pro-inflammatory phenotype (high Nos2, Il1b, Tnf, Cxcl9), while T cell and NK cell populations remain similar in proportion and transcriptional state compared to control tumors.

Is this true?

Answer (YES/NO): NO